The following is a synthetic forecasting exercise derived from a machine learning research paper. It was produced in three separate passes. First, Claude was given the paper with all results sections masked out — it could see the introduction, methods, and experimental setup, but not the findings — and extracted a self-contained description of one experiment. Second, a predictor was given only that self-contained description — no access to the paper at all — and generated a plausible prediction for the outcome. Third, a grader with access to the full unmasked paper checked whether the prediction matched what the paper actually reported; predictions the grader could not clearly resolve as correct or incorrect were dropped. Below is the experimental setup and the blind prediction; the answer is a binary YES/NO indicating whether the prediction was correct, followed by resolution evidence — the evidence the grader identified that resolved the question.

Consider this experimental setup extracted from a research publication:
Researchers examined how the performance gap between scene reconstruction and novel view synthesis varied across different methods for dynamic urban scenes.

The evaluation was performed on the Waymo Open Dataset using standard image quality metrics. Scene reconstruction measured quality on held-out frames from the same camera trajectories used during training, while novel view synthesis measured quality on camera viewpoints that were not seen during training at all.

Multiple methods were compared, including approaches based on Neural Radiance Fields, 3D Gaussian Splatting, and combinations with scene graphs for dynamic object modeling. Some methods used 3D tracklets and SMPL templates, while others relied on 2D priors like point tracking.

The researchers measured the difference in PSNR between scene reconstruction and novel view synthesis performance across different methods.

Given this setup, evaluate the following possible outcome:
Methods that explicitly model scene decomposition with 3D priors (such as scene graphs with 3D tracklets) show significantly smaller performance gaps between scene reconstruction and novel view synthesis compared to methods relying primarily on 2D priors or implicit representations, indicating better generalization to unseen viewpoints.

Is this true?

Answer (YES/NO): NO